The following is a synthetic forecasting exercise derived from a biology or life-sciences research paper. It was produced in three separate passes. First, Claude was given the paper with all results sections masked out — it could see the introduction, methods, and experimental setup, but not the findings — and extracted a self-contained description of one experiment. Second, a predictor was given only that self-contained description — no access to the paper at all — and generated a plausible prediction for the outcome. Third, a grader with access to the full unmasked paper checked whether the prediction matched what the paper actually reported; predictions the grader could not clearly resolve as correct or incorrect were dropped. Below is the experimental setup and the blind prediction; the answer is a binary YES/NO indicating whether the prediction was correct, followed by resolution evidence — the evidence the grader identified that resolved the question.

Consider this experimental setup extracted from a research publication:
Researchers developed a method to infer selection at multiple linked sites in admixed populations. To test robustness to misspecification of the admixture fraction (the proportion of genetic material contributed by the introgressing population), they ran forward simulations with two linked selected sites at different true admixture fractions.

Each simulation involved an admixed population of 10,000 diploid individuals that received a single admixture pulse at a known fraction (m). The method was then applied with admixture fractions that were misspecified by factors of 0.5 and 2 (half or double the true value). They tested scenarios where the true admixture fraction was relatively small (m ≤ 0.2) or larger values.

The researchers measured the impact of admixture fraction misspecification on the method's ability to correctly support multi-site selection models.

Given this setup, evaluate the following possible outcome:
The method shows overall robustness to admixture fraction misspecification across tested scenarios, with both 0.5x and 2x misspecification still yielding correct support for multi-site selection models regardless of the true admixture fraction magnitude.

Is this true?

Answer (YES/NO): NO